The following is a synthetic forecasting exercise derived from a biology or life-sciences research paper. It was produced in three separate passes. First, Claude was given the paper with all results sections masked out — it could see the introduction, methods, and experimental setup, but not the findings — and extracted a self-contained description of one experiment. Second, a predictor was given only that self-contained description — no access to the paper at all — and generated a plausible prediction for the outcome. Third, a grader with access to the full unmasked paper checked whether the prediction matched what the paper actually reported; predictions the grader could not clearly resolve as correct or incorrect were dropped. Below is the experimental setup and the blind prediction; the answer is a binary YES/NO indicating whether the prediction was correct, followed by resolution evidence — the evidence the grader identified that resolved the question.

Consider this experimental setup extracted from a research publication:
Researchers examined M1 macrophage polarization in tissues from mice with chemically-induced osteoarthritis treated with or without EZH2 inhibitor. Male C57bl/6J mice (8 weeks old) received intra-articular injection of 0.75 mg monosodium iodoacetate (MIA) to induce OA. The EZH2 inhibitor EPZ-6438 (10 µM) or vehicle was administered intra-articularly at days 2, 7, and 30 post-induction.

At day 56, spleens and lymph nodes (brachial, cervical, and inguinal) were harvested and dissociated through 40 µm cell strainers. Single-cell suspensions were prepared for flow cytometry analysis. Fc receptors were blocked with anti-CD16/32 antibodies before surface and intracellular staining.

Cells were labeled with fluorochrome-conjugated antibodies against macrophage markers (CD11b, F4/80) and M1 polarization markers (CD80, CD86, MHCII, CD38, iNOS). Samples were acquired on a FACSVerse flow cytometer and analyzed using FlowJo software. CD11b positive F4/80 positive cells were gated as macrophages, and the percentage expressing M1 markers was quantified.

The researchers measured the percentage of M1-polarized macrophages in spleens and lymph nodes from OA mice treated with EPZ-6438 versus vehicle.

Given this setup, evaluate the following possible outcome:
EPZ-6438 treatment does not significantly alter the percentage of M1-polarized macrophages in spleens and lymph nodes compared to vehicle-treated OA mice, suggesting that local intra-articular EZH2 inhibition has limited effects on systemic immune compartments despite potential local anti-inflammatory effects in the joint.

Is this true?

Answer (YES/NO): NO